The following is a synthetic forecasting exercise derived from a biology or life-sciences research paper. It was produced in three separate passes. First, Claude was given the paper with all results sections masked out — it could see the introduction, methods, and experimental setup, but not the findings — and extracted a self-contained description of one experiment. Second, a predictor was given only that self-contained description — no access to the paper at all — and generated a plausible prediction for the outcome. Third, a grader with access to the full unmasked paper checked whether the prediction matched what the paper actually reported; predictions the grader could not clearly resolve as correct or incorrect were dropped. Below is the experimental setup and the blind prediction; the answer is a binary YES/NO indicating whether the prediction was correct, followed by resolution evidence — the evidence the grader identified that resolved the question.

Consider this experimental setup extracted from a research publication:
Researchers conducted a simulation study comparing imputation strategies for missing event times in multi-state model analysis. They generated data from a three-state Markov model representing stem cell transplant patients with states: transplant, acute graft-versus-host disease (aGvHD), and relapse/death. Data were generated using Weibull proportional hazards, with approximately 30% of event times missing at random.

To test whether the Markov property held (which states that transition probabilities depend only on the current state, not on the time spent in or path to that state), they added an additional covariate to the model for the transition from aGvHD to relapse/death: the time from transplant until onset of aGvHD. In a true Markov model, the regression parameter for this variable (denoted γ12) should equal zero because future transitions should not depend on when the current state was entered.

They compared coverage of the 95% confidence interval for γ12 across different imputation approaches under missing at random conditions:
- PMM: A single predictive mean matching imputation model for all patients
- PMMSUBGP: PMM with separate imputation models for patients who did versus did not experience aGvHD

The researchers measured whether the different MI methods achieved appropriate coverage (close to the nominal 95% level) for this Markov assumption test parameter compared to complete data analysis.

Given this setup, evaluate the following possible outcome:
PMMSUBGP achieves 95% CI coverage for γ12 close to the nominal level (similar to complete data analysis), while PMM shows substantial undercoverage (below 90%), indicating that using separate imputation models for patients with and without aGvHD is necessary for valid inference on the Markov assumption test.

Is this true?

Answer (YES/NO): NO